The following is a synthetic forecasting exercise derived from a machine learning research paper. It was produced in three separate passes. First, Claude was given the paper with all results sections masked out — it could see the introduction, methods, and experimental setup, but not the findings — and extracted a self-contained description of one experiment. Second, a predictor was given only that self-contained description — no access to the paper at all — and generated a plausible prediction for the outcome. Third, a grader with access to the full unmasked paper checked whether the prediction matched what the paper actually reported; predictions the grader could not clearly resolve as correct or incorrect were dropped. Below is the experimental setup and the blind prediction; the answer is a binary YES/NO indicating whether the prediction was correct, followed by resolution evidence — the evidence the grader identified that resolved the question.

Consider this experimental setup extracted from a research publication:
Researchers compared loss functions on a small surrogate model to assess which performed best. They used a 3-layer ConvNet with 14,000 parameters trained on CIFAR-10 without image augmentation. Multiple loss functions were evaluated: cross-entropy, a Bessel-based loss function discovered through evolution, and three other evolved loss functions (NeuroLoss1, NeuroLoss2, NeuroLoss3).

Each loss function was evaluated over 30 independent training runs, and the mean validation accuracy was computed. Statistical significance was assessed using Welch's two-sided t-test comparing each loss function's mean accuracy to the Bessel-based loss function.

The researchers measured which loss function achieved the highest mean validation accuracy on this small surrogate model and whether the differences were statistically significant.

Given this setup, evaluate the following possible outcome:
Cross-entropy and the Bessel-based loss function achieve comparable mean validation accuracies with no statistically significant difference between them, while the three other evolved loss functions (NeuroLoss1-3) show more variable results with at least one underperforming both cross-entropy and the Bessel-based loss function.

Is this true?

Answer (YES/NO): NO